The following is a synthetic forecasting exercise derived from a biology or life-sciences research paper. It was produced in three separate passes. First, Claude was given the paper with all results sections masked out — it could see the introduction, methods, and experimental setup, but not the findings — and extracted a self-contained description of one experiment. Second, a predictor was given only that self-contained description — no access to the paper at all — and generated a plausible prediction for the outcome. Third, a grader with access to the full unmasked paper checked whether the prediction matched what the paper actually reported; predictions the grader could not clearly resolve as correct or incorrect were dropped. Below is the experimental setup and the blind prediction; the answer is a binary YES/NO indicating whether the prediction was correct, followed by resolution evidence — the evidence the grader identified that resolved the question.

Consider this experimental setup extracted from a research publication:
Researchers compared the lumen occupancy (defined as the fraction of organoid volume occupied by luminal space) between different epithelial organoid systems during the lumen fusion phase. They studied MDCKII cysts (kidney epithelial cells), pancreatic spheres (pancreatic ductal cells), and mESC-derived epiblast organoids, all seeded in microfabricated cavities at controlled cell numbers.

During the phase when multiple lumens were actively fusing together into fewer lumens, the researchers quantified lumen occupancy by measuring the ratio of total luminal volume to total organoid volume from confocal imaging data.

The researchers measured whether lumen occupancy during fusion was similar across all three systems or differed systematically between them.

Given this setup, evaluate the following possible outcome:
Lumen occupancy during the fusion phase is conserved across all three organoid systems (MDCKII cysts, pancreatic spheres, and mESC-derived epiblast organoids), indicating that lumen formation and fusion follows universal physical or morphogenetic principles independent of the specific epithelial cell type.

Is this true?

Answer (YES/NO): NO